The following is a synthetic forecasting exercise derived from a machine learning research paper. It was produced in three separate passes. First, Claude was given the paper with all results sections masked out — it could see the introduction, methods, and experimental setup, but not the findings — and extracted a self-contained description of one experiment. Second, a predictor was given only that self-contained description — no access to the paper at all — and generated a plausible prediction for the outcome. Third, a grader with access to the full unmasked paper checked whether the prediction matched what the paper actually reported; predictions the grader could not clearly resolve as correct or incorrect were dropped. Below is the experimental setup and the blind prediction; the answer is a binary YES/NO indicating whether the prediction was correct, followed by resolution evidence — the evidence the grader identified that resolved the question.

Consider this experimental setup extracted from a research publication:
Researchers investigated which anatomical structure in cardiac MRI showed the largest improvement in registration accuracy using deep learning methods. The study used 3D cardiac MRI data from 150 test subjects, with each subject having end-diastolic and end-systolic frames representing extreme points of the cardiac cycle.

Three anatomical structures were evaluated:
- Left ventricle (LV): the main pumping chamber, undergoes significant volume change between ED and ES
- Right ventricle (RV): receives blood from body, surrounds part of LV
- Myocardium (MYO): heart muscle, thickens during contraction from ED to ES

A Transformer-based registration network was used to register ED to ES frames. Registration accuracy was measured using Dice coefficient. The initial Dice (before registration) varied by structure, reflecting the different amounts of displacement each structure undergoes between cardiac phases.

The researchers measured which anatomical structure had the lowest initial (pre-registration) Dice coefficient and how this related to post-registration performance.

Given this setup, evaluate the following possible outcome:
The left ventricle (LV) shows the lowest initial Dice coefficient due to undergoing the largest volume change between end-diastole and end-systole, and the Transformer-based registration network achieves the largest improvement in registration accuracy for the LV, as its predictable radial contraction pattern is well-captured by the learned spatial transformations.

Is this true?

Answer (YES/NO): NO